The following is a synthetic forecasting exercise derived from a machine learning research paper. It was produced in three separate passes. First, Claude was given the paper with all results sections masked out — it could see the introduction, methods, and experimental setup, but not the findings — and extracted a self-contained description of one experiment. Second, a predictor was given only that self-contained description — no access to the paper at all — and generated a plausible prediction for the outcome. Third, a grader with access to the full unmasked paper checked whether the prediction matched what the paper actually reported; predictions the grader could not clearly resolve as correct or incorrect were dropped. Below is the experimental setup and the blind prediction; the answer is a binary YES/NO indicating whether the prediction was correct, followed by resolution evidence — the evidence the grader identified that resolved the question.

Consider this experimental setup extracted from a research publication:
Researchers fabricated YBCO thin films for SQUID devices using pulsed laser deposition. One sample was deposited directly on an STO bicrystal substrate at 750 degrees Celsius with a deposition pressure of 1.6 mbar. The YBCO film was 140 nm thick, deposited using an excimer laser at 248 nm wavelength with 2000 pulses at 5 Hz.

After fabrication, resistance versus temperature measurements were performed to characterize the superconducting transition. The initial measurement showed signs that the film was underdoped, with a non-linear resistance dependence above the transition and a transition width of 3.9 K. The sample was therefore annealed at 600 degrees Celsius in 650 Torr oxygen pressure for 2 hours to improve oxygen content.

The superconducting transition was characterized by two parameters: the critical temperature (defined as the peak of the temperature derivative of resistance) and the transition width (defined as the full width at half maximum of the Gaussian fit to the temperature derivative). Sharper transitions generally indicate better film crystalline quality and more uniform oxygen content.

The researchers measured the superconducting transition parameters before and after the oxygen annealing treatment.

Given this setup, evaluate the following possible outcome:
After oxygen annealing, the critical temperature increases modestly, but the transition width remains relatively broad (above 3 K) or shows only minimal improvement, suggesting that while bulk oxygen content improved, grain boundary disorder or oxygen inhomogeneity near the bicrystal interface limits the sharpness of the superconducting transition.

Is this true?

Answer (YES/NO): NO